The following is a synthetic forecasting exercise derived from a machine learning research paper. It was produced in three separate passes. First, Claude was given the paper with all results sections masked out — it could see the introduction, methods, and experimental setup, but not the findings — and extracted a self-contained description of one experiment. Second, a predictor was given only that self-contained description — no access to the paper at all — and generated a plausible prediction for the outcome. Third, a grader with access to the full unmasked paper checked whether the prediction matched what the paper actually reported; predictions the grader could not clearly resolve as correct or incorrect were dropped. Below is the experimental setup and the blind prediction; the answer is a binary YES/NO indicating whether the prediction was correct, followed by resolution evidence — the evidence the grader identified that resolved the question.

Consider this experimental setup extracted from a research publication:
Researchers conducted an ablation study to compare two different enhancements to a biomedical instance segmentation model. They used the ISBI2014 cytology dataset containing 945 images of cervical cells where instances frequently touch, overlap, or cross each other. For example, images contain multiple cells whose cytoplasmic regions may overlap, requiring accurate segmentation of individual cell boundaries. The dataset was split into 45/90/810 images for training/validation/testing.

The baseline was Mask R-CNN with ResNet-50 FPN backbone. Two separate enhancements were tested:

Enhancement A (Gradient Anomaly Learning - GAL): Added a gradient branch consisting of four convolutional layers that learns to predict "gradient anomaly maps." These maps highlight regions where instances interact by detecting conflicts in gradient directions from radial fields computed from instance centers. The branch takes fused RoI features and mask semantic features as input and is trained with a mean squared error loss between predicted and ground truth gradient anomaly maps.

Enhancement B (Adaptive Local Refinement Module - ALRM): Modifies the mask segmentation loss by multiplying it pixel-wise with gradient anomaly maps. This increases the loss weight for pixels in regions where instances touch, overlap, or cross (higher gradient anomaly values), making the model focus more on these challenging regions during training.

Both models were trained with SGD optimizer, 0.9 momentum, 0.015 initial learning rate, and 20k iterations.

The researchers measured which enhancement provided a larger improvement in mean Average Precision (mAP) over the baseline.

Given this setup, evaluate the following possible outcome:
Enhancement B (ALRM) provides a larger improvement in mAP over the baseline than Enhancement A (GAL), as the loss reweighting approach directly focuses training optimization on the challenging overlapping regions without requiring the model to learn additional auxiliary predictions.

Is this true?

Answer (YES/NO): YES